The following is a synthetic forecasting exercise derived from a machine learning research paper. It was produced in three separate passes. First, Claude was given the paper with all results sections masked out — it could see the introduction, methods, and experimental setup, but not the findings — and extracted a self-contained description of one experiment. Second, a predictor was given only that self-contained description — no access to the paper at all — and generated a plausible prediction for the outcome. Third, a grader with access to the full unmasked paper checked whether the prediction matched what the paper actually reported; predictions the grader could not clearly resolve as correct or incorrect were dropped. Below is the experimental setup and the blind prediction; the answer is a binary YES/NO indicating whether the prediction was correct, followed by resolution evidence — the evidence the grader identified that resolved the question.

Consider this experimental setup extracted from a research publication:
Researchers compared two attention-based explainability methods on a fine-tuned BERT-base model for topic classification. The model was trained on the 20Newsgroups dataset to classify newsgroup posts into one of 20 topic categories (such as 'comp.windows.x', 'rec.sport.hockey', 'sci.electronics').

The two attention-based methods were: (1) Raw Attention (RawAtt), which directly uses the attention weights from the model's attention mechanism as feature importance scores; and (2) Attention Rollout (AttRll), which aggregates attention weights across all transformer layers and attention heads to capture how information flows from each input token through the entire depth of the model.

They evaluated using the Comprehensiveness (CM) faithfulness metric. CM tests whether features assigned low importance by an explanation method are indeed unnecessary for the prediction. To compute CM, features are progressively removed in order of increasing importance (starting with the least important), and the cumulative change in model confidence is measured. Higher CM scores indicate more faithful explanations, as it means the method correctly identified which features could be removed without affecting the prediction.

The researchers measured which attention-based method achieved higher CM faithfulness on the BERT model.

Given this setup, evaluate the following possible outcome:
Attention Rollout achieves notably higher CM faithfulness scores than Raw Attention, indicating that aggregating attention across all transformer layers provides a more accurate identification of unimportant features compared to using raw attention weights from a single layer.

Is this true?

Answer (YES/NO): NO